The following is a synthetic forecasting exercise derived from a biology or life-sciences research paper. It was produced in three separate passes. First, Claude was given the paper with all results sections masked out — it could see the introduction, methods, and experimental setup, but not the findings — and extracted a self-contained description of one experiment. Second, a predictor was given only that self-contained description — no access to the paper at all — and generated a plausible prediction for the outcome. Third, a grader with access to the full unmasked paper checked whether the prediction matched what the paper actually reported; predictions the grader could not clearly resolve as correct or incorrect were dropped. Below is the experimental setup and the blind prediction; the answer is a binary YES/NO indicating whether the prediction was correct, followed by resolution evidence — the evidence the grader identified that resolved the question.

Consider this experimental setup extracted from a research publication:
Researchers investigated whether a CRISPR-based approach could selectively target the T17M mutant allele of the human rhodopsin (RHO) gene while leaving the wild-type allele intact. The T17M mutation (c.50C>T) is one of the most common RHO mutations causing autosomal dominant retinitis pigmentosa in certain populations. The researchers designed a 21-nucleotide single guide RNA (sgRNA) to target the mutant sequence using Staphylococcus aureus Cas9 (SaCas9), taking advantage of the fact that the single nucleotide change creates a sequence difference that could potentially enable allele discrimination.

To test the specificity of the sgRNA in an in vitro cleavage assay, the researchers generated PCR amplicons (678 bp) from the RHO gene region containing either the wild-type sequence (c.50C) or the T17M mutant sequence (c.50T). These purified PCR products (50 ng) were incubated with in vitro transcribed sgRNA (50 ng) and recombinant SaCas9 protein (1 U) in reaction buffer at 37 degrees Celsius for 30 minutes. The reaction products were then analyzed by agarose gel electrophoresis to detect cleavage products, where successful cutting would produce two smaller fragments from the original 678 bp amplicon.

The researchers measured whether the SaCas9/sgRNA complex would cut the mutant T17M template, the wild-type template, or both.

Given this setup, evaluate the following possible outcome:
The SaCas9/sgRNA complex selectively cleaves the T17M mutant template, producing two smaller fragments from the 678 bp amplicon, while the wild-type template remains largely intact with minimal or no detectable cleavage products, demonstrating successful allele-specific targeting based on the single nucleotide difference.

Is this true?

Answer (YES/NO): YES